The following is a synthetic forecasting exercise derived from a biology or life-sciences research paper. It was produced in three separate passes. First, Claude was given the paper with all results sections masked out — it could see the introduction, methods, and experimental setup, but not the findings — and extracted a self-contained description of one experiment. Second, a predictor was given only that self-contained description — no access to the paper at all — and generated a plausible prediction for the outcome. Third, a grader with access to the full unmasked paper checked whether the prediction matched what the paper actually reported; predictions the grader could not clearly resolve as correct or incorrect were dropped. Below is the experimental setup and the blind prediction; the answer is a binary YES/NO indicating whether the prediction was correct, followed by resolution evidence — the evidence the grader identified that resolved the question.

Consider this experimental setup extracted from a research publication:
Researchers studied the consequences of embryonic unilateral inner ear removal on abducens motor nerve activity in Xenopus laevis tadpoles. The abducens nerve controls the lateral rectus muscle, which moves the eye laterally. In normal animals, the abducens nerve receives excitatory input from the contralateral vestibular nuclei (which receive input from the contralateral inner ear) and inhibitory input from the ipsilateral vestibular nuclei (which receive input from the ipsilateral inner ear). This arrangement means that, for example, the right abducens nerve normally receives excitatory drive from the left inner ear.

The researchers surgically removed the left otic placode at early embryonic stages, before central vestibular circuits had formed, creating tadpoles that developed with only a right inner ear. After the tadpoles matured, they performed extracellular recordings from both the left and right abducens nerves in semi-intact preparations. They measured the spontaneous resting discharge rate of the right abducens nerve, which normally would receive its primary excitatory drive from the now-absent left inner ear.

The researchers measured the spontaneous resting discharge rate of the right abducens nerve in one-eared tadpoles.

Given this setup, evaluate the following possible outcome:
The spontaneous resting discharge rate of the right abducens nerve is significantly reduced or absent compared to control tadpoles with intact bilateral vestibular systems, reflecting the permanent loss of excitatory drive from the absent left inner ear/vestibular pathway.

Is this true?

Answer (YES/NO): NO